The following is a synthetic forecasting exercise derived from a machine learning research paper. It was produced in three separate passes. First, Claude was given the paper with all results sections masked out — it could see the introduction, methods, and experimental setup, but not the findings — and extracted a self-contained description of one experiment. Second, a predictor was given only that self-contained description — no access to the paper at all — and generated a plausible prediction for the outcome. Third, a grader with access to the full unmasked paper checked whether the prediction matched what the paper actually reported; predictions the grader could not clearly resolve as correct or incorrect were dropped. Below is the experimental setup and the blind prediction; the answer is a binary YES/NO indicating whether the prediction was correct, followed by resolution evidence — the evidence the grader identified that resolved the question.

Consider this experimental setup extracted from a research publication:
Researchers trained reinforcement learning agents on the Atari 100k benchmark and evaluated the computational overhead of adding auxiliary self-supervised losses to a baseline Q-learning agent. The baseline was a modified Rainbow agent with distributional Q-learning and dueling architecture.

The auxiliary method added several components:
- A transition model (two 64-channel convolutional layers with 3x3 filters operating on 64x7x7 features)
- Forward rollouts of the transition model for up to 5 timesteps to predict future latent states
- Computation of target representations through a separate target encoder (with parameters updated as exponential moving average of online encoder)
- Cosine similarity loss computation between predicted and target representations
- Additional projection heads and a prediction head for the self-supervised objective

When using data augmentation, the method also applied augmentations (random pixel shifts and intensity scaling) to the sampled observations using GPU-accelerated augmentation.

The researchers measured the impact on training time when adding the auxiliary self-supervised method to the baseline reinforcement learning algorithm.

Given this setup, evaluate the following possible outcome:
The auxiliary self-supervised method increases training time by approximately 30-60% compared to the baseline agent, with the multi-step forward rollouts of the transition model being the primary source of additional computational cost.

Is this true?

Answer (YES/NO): NO